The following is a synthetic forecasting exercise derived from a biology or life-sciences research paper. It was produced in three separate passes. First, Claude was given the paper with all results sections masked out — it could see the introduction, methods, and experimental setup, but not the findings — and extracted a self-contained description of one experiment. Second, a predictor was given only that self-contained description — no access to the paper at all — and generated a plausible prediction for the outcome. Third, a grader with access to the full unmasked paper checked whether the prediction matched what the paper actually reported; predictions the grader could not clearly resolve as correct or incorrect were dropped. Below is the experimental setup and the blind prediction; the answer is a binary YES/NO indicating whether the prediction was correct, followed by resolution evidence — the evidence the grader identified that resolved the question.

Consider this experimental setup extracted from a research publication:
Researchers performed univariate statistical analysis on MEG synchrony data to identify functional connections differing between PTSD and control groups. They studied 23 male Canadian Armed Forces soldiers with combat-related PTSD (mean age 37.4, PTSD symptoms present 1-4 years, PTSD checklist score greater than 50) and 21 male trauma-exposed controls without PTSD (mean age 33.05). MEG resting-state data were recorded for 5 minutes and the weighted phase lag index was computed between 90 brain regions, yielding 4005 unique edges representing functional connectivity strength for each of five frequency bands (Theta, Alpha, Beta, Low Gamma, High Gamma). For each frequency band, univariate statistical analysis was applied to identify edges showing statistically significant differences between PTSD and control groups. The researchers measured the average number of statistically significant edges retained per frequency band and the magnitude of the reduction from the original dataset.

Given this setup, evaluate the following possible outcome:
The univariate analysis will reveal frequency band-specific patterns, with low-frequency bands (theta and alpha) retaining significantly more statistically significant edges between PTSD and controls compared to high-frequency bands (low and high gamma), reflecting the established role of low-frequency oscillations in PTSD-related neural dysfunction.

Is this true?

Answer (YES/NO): NO